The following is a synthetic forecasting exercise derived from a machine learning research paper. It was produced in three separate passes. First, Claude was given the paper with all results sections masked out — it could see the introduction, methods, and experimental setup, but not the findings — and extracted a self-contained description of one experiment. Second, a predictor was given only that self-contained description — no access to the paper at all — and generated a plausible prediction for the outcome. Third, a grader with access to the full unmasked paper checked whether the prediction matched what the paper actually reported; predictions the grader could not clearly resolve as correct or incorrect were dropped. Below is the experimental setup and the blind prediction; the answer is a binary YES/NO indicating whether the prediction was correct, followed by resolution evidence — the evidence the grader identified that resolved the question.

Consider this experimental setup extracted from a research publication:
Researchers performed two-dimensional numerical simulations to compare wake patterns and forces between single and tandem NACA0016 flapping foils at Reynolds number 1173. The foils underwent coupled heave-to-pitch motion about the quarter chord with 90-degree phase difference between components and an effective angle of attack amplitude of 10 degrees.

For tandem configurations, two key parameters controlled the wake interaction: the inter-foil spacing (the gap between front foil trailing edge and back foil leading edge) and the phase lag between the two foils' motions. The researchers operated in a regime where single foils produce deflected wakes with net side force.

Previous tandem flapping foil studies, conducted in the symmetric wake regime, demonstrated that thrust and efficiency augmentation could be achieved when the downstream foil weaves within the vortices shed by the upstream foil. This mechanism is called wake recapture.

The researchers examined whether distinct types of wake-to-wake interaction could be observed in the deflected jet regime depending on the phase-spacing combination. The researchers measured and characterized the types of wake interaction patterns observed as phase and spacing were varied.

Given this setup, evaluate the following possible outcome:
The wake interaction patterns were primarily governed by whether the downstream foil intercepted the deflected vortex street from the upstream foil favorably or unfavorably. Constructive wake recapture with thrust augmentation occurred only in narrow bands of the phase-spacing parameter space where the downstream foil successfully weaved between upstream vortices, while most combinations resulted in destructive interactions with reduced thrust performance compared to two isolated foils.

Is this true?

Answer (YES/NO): NO